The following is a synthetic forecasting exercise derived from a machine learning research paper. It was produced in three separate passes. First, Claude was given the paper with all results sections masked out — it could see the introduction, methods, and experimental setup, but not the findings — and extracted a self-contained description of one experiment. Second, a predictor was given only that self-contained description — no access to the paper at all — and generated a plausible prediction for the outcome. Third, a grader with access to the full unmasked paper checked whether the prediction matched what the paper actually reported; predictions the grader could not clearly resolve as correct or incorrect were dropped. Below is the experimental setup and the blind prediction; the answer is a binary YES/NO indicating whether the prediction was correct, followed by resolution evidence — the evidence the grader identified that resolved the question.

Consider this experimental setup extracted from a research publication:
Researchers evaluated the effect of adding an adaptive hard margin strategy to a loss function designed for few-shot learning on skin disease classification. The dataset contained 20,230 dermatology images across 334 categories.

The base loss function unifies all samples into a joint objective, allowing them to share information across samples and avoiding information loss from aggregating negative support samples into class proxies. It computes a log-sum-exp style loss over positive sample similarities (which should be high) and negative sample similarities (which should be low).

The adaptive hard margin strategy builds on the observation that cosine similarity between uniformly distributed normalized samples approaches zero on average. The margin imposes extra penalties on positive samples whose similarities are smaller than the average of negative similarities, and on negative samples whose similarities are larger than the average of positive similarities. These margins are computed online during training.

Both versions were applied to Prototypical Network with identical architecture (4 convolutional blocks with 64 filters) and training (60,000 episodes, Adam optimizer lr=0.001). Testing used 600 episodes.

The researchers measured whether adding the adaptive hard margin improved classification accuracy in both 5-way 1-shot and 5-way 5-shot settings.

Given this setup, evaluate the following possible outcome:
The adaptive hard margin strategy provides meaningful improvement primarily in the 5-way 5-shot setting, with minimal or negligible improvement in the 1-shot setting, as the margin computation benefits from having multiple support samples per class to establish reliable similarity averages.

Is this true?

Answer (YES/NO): NO